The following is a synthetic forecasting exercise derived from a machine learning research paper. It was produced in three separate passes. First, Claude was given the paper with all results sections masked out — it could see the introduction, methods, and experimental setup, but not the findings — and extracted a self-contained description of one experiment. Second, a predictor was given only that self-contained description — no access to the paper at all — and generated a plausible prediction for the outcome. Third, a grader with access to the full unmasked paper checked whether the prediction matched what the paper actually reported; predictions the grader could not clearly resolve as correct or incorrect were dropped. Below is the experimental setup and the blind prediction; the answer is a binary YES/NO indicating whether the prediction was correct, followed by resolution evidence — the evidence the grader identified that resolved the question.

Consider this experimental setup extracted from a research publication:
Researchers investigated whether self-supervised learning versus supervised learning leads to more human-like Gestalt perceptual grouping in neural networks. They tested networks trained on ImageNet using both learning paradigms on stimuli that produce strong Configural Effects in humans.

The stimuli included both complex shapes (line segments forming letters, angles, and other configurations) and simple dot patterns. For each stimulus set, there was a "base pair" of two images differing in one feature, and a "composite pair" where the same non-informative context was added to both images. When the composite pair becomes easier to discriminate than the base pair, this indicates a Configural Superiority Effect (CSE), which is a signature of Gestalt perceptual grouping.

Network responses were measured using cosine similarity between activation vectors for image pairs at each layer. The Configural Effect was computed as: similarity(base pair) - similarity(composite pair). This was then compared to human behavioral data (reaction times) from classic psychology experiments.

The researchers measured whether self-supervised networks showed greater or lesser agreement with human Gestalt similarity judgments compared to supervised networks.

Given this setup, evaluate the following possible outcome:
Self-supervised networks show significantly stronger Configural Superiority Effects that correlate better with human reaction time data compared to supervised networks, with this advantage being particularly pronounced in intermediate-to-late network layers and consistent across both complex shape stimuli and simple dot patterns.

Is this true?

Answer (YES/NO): NO